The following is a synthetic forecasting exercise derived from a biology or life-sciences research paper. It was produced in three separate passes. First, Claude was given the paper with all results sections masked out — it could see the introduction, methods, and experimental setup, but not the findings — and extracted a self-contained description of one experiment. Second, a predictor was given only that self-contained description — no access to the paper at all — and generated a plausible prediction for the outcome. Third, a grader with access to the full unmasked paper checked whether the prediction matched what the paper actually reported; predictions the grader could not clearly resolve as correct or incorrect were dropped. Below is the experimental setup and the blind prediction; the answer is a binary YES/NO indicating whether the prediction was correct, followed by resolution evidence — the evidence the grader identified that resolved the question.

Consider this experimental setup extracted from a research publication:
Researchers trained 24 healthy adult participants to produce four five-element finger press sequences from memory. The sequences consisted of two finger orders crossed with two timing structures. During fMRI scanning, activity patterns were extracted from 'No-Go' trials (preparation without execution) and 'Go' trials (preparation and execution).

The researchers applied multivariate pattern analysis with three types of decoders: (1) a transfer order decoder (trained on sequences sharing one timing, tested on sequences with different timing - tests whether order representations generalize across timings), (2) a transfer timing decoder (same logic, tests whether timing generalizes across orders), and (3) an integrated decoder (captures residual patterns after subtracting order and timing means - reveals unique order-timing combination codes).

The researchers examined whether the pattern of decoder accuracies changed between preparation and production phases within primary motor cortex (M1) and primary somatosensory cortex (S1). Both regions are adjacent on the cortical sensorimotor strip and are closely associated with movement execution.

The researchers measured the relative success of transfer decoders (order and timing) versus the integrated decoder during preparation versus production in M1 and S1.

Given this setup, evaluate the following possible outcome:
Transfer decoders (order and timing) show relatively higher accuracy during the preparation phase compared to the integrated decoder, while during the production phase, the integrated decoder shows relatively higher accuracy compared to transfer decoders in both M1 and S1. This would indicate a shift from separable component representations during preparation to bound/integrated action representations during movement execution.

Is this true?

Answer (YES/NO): NO